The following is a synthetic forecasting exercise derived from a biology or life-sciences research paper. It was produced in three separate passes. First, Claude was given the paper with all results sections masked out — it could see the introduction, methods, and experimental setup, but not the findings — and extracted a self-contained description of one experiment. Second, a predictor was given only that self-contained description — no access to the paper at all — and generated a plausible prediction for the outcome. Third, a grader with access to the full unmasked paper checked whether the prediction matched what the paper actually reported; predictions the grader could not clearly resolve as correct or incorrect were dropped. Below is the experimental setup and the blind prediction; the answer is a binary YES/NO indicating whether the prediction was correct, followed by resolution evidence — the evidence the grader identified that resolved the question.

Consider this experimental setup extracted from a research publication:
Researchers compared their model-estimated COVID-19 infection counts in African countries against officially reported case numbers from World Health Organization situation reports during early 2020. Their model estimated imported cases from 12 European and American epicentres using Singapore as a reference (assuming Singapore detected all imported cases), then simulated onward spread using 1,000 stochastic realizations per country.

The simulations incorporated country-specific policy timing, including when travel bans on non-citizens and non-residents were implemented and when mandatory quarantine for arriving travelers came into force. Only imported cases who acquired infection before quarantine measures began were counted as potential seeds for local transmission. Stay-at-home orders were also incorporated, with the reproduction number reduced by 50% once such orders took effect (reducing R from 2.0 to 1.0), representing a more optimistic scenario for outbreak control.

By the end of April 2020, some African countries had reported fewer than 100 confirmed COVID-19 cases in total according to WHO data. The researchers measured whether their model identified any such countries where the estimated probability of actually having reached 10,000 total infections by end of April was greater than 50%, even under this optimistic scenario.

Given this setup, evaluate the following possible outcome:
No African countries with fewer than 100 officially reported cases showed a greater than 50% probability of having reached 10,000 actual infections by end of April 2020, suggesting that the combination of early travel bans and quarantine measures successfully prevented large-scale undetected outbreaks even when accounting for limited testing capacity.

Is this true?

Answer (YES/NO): NO